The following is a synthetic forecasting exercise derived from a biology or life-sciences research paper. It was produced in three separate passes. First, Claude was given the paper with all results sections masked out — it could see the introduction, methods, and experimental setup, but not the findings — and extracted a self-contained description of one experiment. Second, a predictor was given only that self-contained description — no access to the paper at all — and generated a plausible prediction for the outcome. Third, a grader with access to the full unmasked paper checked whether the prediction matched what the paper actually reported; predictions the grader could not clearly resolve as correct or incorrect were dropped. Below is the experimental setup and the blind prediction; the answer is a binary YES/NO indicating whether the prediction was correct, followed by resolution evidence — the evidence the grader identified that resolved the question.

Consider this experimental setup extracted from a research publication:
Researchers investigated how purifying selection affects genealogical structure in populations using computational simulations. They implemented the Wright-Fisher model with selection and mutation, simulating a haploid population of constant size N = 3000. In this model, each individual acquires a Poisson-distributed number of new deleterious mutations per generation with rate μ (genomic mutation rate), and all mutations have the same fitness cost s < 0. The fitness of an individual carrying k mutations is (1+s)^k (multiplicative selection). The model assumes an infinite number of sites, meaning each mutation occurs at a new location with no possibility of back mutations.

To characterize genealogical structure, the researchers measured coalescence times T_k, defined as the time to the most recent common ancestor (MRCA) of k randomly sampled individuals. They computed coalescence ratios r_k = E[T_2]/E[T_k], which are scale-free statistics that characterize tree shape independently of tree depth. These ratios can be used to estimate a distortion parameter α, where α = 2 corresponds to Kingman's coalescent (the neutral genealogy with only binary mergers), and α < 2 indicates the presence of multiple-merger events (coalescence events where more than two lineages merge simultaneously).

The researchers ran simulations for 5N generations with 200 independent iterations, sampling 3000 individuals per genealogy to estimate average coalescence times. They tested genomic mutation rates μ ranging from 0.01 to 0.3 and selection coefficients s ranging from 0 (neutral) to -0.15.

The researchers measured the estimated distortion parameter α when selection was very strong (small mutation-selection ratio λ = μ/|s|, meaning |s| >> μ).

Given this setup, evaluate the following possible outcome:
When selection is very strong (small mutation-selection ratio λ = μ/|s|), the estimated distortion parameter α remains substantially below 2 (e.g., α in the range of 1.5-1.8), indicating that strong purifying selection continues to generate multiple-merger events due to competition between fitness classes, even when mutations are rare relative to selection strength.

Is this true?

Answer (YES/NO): NO